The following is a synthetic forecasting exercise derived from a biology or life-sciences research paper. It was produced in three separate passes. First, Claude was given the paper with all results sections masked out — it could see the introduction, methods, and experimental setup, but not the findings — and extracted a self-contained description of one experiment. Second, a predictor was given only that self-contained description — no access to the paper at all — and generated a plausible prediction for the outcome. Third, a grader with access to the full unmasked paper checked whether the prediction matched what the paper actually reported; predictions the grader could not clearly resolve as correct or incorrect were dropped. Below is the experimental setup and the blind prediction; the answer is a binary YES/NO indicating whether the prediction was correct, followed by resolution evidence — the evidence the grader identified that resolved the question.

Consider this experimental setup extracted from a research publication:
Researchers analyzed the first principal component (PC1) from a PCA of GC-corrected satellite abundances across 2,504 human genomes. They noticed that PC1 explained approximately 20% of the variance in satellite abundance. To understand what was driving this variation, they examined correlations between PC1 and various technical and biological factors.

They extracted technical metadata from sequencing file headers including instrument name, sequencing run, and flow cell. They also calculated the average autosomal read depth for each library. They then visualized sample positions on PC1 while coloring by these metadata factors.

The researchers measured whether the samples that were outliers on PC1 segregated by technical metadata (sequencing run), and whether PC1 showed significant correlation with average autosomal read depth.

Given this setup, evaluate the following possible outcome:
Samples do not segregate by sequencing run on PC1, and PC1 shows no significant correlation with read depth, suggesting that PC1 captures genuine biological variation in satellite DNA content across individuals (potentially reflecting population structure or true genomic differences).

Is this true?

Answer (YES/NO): NO